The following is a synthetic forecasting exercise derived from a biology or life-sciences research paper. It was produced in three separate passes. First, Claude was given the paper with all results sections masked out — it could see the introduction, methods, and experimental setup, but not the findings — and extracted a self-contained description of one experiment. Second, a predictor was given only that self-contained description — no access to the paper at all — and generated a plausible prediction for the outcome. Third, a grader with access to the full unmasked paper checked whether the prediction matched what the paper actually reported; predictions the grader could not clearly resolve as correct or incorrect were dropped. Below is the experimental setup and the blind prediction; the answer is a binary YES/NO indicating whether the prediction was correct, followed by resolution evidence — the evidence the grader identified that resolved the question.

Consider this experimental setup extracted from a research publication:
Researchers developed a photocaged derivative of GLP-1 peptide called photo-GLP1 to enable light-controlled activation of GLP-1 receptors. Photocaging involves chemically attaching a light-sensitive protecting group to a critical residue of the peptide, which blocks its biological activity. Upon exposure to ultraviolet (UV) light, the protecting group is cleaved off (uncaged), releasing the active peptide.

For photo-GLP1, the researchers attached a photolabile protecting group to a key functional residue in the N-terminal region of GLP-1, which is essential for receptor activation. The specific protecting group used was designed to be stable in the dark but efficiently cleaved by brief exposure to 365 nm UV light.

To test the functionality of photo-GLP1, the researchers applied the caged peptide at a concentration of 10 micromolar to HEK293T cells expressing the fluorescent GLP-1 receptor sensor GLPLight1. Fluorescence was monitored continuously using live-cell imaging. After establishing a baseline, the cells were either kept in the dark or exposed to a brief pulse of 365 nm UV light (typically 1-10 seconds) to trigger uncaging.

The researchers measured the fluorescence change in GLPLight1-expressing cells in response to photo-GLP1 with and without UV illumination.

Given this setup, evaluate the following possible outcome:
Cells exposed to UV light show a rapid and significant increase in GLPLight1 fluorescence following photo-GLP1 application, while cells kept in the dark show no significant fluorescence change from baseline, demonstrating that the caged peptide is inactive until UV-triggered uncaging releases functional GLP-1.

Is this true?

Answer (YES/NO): YES